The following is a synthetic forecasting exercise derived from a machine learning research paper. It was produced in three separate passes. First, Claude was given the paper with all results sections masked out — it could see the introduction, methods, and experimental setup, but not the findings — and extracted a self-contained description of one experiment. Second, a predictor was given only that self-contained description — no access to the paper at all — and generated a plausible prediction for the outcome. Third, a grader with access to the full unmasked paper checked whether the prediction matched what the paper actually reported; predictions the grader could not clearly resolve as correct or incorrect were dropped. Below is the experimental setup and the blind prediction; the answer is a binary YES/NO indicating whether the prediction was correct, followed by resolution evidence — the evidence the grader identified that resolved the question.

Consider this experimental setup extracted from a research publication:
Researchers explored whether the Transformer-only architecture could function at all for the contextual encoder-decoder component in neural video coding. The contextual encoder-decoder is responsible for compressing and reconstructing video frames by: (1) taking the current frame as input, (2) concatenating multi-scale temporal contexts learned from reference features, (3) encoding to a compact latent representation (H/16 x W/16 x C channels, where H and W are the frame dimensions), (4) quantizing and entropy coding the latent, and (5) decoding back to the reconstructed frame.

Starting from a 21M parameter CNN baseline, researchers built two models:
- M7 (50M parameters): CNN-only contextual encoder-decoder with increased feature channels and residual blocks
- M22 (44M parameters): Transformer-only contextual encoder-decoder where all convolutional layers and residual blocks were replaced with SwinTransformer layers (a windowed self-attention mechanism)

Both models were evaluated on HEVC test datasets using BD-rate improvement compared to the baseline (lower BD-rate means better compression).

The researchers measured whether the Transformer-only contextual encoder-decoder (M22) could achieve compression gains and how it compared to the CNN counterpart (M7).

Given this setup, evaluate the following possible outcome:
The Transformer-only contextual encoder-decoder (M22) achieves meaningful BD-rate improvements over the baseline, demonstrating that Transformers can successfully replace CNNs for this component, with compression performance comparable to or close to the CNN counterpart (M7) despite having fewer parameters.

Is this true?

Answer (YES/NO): NO